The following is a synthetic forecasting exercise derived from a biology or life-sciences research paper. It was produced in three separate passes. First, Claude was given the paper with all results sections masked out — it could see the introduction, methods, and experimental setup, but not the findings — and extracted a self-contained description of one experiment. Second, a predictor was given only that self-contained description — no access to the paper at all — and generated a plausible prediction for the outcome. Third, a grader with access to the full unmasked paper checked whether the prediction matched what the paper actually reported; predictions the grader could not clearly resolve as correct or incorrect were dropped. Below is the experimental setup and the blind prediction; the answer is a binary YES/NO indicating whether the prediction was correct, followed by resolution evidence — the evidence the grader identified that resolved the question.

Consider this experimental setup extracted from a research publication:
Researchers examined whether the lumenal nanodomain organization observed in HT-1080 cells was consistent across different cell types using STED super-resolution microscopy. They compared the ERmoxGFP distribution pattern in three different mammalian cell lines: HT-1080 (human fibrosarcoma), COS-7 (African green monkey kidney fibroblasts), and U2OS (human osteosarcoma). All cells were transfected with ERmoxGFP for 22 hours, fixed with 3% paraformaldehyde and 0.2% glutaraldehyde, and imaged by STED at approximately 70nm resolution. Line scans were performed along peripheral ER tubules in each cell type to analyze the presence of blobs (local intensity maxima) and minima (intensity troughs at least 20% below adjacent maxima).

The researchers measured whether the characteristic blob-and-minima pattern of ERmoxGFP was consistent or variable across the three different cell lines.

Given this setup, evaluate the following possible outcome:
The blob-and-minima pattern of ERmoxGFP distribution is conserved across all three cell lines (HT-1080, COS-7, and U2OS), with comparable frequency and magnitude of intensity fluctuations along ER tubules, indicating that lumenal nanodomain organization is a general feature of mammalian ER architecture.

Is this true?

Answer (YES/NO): YES